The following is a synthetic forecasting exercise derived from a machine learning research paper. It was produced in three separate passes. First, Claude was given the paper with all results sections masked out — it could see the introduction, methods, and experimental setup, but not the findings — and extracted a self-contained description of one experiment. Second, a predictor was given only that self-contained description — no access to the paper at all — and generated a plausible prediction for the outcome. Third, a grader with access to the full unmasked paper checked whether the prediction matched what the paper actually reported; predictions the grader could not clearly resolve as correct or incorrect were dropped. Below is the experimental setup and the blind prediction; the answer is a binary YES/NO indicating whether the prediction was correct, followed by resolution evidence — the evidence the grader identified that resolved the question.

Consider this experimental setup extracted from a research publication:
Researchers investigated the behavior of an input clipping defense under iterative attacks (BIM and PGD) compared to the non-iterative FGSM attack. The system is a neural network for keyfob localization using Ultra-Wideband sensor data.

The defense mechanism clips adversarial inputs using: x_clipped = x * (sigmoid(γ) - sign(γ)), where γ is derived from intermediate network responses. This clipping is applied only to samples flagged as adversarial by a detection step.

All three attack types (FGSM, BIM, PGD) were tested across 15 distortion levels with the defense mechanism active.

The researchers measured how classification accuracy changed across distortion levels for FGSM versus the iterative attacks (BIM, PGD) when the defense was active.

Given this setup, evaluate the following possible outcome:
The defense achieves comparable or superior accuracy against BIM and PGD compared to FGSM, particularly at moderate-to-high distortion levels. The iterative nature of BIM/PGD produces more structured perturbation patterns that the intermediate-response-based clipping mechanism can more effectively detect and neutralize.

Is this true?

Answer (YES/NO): NO